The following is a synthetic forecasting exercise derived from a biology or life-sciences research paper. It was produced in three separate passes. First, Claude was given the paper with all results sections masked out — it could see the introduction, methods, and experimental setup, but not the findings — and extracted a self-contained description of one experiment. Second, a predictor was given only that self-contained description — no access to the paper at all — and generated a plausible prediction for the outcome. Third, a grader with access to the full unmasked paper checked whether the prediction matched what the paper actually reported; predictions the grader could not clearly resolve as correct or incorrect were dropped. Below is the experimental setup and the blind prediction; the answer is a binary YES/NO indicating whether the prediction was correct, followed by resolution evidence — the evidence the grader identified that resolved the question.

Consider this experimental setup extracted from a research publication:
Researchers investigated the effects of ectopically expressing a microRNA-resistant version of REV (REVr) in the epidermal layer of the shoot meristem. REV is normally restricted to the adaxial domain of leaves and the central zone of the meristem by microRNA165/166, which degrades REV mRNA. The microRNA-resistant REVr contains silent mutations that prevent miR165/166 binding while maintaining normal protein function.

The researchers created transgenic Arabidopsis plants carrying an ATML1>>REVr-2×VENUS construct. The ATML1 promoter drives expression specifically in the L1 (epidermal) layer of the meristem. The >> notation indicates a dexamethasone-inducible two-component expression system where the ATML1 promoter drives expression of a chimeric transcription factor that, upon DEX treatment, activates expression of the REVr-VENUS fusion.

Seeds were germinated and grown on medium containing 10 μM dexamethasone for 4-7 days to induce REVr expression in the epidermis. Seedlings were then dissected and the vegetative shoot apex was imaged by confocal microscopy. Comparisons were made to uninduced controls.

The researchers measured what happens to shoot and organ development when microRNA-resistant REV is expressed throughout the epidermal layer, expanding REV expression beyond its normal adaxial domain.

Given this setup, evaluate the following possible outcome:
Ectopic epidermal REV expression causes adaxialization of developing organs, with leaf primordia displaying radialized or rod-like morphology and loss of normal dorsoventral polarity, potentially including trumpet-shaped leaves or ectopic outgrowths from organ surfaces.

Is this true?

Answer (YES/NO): NO